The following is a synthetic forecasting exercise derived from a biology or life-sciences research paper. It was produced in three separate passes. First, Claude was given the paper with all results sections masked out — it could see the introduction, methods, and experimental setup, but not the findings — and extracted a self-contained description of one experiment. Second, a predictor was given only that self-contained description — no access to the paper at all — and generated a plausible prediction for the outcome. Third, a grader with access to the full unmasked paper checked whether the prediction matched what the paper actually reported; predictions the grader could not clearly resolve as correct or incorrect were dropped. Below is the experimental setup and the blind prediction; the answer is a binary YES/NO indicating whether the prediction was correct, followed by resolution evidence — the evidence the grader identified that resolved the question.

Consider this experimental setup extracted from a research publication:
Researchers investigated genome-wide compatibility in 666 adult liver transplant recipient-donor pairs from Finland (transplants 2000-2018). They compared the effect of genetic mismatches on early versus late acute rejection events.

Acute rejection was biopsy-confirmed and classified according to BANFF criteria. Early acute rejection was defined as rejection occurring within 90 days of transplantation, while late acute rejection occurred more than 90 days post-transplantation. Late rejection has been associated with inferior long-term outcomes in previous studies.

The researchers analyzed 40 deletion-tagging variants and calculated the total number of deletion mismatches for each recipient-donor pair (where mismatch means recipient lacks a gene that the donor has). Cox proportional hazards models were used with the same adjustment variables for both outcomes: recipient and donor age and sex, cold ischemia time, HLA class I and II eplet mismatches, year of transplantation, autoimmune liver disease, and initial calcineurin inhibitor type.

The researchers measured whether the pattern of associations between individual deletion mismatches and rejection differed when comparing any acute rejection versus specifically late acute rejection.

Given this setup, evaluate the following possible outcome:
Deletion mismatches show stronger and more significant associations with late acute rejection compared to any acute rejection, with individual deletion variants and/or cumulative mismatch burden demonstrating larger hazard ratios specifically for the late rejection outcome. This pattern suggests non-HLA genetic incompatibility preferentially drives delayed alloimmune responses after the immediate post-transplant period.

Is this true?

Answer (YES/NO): NO